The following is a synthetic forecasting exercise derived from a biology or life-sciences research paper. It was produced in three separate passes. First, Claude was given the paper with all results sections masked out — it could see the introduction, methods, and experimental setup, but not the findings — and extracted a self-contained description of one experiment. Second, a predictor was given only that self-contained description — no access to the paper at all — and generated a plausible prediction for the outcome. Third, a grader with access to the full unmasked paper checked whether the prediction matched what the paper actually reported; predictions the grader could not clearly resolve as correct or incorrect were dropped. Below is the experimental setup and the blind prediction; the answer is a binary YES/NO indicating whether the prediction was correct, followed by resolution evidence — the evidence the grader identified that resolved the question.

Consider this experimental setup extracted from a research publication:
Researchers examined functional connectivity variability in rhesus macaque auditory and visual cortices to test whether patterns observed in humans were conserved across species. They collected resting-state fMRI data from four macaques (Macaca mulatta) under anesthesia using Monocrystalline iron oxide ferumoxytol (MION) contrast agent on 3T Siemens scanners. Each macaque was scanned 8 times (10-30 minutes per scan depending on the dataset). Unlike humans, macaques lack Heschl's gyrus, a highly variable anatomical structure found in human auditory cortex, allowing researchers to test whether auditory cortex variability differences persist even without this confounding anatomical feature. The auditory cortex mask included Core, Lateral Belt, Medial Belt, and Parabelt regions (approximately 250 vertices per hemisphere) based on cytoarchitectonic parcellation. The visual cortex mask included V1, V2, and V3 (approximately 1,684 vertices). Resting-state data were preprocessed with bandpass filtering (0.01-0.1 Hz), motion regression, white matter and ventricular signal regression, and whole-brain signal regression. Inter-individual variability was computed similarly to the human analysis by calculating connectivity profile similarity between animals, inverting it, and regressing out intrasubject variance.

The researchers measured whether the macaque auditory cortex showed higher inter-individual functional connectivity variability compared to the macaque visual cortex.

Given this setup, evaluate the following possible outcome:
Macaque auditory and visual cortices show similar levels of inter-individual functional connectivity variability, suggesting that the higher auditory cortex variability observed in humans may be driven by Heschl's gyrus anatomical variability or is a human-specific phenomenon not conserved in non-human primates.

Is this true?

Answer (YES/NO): NO